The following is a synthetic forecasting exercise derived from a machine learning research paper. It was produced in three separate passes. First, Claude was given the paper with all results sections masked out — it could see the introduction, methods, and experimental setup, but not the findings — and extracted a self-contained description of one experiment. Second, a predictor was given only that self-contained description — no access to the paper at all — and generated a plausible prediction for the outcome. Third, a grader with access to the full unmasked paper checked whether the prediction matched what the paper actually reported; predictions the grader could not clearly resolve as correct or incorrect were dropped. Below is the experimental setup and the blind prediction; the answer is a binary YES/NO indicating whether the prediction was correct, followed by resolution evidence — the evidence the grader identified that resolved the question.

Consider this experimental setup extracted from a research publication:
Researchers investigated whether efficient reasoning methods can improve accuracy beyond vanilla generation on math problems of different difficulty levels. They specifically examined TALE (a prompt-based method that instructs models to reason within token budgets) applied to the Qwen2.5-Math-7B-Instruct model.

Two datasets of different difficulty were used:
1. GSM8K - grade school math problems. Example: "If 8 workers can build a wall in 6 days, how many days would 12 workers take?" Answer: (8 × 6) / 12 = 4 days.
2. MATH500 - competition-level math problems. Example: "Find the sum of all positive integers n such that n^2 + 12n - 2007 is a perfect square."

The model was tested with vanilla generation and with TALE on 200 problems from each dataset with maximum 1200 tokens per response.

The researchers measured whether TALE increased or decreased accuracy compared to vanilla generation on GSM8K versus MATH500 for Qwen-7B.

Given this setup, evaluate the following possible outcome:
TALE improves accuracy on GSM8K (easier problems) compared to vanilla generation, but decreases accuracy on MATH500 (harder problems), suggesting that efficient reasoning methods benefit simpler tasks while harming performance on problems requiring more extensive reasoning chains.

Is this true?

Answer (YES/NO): NO